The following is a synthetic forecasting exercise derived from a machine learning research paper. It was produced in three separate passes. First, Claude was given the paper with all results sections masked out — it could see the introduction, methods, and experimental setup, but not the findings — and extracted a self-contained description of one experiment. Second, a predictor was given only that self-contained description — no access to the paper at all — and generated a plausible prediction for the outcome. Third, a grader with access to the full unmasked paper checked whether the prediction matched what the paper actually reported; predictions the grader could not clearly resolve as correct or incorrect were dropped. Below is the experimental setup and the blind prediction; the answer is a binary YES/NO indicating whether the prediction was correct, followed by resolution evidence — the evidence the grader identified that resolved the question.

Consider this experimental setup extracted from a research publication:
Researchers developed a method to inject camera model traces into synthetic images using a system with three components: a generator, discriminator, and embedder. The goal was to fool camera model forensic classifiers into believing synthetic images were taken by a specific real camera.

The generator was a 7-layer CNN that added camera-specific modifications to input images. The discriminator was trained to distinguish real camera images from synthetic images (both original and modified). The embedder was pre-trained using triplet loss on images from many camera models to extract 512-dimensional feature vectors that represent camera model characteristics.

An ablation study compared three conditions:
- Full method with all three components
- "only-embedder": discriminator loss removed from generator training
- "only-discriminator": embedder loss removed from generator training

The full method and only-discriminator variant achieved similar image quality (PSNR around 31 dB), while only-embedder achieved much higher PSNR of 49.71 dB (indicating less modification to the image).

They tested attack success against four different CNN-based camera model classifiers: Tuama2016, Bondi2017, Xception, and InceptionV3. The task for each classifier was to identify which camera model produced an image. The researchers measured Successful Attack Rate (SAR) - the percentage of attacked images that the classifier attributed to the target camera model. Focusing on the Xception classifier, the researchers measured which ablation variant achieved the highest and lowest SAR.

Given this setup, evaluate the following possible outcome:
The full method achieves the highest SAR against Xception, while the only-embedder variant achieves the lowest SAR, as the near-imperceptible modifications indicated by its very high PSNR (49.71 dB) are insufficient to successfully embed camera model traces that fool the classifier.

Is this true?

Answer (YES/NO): YES